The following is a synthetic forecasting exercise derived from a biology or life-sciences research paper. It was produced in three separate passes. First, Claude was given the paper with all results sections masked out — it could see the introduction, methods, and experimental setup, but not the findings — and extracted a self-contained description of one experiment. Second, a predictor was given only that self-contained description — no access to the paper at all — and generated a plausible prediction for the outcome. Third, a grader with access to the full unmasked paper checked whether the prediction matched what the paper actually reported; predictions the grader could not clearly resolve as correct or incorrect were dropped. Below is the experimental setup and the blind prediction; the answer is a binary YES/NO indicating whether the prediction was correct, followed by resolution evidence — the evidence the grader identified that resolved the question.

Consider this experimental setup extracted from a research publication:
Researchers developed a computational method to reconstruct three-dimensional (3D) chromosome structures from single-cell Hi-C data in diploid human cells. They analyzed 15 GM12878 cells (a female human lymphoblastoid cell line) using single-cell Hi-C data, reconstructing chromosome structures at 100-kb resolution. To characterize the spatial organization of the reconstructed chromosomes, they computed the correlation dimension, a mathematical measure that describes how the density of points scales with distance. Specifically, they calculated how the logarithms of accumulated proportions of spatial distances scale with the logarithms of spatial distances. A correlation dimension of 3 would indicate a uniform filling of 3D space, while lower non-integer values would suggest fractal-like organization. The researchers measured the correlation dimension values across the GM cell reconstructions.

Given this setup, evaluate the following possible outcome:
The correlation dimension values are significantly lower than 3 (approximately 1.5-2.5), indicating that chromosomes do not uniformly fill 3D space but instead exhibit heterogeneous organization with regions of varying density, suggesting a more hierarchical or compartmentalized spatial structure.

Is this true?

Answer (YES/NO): NO